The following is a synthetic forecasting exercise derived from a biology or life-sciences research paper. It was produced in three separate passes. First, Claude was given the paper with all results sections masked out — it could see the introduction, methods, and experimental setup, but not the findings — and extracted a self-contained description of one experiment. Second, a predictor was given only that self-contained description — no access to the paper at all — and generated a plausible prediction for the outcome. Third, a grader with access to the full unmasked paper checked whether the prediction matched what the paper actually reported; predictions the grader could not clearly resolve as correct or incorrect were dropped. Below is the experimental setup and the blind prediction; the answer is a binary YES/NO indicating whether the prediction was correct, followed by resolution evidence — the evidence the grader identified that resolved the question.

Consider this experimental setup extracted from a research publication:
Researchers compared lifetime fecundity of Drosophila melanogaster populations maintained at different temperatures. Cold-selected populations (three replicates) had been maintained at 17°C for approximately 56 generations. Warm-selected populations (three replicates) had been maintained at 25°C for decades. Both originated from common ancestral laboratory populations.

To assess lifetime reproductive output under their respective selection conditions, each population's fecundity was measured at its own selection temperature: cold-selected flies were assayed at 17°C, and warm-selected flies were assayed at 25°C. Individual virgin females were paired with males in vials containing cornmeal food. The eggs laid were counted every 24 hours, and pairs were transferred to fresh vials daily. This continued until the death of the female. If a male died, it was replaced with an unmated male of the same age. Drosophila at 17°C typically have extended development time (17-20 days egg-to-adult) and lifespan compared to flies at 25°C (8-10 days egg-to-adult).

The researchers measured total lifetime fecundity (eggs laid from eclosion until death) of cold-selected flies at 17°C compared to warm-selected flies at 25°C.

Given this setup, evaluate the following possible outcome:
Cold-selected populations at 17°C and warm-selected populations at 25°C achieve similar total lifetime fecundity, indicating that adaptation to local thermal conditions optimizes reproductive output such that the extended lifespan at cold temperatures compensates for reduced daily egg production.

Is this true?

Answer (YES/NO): NO